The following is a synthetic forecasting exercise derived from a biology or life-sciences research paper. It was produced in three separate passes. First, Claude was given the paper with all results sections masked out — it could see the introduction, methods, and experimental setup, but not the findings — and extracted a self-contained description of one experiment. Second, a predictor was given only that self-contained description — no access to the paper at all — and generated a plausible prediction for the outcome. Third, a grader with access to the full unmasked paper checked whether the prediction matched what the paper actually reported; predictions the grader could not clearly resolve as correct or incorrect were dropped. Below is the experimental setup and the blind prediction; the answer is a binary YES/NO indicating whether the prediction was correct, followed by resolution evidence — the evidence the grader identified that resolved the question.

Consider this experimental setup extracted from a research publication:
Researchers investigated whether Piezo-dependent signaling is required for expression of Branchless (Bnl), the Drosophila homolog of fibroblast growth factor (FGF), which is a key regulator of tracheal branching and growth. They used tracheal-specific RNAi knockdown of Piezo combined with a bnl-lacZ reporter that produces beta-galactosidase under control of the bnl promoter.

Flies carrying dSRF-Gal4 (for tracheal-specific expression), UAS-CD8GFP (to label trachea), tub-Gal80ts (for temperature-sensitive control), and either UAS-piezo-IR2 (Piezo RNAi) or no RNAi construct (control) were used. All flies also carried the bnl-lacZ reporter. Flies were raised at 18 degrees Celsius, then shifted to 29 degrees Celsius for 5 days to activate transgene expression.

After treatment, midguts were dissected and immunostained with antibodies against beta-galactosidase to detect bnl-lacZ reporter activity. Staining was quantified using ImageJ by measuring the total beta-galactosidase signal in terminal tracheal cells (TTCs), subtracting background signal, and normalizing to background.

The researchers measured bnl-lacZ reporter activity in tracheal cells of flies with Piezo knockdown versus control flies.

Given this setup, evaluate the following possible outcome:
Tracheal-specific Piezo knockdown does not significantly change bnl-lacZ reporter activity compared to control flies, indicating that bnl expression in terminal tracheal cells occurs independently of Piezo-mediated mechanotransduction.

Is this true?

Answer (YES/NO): NO